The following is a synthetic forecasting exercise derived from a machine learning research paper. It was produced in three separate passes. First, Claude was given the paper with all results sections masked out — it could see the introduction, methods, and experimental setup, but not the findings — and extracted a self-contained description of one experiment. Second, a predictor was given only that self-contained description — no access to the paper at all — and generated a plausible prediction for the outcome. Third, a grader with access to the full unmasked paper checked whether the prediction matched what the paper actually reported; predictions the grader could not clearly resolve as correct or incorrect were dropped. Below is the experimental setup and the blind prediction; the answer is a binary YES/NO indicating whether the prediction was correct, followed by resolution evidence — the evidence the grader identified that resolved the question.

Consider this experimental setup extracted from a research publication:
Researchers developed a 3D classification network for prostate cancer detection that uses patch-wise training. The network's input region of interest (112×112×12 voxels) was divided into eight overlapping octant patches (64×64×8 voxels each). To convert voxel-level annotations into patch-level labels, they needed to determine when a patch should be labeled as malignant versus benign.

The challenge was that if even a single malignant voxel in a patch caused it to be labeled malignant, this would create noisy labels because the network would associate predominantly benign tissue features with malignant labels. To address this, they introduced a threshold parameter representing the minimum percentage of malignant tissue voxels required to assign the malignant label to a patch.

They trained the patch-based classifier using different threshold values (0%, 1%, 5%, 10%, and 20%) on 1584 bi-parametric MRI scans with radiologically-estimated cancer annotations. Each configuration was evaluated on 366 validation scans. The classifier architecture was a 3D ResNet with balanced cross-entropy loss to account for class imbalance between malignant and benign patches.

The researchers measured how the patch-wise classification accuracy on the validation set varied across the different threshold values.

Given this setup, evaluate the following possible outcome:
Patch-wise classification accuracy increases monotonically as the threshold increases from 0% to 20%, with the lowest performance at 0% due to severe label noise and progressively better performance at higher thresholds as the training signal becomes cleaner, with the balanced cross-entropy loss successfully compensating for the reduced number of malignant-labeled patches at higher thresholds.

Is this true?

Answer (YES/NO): NO